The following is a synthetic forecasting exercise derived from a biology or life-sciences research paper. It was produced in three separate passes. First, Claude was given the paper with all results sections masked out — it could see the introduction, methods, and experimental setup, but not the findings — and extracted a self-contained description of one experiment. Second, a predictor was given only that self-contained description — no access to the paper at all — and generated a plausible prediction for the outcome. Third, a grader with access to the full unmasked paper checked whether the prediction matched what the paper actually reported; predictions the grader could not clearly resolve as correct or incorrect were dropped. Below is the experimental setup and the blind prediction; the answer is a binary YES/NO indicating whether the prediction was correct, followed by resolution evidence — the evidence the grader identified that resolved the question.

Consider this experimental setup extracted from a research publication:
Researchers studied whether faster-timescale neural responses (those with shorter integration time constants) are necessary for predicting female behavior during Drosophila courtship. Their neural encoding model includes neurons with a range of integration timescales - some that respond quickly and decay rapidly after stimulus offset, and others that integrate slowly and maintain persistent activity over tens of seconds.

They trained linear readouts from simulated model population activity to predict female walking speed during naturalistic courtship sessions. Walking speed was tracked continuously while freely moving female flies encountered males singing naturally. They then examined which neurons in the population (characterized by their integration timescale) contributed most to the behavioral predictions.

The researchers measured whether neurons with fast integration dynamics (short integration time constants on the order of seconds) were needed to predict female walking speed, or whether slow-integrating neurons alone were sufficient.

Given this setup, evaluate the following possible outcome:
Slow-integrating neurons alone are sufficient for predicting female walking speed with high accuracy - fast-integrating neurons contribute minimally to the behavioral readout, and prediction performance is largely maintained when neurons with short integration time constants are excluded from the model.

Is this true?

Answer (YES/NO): YES